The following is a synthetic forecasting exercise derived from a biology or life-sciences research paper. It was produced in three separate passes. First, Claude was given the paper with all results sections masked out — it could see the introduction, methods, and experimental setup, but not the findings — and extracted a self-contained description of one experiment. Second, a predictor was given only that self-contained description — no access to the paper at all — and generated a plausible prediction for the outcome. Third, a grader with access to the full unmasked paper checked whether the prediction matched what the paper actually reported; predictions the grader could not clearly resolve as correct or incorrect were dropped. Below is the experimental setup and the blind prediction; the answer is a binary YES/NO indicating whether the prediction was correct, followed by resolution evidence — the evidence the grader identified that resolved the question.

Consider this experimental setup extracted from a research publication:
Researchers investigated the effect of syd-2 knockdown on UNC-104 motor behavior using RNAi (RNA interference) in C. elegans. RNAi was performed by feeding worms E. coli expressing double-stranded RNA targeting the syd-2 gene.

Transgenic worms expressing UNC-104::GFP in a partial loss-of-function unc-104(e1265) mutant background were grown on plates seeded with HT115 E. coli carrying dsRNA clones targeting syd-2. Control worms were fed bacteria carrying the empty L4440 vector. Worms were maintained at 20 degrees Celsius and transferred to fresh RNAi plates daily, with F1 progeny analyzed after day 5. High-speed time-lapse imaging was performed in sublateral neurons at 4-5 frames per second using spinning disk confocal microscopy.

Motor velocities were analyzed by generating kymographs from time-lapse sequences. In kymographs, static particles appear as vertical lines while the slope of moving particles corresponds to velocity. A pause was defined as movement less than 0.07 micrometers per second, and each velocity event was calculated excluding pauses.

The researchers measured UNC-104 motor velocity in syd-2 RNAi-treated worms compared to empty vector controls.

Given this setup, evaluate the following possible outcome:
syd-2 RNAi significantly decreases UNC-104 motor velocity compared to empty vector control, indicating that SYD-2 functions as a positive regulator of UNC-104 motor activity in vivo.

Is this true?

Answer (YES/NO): YES